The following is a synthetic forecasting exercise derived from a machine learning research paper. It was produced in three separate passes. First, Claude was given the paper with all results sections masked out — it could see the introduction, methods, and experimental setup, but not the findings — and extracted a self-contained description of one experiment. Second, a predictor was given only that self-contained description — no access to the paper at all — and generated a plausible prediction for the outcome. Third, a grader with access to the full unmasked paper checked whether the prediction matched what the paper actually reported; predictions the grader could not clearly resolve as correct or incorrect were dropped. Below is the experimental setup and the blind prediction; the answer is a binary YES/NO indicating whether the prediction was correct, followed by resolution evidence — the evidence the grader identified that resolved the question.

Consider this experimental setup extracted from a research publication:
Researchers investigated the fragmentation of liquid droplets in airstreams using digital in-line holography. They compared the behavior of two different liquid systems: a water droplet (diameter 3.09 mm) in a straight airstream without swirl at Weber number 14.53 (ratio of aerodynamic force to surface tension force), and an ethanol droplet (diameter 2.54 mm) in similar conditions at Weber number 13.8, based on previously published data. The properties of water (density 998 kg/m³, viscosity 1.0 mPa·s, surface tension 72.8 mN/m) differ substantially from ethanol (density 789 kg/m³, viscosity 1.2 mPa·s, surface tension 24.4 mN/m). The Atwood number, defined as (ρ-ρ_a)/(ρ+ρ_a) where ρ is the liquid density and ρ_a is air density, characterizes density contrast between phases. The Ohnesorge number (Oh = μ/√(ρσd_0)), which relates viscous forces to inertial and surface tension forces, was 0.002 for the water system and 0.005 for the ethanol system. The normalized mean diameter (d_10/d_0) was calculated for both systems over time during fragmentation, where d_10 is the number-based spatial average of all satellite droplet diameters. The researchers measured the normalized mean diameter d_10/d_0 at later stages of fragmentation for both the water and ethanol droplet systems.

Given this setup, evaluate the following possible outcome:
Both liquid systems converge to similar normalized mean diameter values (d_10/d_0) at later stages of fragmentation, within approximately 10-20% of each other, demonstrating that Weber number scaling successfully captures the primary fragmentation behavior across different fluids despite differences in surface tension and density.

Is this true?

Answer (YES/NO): NO